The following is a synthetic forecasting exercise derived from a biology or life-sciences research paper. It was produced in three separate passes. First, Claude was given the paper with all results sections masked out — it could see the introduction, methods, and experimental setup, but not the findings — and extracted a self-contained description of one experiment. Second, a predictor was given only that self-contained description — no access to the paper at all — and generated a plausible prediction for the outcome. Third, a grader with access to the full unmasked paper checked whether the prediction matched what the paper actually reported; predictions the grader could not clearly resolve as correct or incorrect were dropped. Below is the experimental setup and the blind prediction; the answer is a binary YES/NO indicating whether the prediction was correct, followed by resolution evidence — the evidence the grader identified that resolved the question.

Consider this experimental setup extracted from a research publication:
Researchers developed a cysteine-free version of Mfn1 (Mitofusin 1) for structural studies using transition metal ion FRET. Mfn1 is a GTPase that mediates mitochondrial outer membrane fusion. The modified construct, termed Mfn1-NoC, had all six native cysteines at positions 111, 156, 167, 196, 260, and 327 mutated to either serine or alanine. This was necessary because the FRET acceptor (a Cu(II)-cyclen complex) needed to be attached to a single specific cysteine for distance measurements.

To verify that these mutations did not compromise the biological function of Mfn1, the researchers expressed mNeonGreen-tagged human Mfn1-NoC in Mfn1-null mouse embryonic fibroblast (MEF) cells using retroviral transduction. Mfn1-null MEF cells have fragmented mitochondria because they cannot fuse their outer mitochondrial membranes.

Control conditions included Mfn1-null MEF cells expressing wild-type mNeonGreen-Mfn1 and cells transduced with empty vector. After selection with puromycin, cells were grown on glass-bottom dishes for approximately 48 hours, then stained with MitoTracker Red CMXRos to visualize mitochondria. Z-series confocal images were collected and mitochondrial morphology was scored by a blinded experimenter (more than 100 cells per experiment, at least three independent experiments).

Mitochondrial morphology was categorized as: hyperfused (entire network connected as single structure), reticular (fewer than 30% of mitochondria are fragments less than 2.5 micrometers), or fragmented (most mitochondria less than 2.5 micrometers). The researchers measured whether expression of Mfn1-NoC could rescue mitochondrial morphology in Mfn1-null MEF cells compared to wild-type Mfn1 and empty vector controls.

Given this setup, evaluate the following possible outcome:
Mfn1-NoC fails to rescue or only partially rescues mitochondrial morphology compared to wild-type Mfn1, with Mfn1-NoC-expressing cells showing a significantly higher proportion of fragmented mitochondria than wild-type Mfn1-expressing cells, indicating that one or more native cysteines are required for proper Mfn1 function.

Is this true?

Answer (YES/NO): NO